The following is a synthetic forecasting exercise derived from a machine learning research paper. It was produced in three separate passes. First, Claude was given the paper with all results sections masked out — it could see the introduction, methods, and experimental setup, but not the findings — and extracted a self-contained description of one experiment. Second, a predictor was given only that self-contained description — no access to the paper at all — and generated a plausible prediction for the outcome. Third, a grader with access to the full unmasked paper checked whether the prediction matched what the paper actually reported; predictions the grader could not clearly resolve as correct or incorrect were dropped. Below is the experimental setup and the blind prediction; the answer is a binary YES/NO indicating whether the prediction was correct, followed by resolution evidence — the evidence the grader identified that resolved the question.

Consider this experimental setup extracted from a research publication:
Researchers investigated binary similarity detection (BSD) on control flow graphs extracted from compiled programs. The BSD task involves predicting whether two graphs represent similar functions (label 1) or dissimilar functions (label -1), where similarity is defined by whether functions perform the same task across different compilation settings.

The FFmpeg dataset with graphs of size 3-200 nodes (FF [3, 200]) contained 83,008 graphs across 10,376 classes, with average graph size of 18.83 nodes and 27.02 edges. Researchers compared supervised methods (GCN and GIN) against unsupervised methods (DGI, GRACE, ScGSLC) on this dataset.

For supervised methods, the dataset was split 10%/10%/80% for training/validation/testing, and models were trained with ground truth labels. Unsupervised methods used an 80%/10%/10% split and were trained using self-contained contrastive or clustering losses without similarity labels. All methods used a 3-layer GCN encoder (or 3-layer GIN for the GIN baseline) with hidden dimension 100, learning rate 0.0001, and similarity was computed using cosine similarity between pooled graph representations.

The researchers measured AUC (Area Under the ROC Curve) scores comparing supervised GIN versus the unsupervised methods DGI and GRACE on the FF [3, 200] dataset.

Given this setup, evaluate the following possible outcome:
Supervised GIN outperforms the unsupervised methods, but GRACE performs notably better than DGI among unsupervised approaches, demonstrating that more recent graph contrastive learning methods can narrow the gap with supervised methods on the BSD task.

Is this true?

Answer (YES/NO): NO